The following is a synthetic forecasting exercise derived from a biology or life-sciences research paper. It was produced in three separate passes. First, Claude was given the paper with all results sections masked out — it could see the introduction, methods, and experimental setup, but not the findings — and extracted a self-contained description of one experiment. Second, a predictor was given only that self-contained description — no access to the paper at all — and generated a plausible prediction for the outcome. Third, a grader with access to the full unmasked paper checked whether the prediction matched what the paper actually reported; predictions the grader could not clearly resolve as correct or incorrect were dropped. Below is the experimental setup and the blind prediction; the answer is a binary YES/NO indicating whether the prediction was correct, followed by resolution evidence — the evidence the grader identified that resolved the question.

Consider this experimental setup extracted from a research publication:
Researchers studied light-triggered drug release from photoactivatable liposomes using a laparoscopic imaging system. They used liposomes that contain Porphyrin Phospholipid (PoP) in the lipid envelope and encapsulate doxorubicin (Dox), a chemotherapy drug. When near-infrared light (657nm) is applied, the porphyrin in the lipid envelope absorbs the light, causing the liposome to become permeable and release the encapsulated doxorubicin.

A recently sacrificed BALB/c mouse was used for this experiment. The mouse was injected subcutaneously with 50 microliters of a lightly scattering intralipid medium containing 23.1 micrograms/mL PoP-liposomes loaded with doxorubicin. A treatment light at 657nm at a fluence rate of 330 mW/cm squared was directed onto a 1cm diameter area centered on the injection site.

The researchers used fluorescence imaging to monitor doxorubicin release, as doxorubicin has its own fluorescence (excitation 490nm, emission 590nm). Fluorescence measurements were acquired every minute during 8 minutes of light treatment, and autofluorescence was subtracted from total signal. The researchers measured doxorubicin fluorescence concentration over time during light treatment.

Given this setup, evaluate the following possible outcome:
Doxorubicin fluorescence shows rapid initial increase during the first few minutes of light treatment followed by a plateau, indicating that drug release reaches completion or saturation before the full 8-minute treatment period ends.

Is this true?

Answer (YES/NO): YES